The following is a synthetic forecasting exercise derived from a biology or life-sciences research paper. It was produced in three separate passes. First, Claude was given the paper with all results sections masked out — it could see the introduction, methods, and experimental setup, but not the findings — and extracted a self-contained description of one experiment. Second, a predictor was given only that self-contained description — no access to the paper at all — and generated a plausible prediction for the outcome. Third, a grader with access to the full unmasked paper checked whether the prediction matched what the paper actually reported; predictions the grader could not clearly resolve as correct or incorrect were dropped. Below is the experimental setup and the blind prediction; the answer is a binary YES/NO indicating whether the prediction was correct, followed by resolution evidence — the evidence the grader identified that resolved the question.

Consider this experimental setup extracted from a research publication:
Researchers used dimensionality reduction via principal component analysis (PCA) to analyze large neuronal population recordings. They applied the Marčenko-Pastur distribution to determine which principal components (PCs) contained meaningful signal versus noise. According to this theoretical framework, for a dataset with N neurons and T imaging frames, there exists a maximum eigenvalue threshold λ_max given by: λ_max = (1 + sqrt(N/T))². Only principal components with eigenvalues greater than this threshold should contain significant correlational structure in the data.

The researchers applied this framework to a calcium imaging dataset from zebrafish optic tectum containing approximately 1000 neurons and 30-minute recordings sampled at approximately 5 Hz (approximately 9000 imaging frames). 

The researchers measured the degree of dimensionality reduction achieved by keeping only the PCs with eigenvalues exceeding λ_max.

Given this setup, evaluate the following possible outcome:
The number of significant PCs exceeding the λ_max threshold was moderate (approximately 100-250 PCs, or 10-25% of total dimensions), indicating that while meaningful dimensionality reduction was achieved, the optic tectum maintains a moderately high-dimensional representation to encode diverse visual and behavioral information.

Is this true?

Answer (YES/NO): NO